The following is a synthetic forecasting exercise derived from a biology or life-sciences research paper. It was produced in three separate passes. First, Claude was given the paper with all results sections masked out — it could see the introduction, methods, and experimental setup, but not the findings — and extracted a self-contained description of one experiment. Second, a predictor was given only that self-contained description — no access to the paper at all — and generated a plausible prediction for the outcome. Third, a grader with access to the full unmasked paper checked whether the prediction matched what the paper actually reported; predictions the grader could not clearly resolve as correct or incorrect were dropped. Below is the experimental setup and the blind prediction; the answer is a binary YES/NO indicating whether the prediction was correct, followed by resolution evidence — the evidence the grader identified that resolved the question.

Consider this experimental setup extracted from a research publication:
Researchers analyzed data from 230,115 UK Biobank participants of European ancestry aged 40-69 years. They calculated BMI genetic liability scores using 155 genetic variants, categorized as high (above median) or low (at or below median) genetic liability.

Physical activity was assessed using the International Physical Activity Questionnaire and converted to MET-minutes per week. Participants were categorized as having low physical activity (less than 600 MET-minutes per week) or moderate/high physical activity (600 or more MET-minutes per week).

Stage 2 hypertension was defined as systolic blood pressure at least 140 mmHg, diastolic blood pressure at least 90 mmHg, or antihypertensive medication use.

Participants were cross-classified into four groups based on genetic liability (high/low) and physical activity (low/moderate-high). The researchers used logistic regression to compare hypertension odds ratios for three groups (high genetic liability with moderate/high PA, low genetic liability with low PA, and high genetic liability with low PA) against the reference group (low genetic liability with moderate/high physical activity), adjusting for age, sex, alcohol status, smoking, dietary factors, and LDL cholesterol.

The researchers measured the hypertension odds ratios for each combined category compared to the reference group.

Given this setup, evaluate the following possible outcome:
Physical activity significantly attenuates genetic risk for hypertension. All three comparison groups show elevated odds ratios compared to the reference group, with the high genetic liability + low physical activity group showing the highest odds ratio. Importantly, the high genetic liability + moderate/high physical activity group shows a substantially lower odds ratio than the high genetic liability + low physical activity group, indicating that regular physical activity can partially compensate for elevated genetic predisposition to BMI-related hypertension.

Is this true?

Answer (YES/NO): YES